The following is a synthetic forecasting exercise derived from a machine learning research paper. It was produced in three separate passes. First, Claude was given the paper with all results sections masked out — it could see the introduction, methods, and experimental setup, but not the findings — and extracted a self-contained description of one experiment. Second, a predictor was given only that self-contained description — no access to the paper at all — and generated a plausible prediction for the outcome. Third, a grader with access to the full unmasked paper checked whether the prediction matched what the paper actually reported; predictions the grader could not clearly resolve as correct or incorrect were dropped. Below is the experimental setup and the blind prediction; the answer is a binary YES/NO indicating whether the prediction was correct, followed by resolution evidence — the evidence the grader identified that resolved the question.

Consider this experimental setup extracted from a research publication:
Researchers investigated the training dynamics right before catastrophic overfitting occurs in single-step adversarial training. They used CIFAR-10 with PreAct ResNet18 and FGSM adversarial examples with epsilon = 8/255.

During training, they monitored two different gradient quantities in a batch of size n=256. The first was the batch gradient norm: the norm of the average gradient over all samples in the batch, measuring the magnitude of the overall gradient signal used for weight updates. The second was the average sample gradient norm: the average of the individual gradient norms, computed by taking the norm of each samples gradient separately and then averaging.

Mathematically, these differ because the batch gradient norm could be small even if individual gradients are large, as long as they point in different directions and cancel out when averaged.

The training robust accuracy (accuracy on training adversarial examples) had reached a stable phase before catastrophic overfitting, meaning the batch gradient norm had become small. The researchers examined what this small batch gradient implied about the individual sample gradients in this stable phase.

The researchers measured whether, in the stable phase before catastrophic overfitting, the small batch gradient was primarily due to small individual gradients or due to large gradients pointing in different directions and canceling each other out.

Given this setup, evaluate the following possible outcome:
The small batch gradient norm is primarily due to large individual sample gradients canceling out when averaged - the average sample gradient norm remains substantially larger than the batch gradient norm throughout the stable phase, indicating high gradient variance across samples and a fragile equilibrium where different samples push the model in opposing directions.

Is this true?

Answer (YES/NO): NO